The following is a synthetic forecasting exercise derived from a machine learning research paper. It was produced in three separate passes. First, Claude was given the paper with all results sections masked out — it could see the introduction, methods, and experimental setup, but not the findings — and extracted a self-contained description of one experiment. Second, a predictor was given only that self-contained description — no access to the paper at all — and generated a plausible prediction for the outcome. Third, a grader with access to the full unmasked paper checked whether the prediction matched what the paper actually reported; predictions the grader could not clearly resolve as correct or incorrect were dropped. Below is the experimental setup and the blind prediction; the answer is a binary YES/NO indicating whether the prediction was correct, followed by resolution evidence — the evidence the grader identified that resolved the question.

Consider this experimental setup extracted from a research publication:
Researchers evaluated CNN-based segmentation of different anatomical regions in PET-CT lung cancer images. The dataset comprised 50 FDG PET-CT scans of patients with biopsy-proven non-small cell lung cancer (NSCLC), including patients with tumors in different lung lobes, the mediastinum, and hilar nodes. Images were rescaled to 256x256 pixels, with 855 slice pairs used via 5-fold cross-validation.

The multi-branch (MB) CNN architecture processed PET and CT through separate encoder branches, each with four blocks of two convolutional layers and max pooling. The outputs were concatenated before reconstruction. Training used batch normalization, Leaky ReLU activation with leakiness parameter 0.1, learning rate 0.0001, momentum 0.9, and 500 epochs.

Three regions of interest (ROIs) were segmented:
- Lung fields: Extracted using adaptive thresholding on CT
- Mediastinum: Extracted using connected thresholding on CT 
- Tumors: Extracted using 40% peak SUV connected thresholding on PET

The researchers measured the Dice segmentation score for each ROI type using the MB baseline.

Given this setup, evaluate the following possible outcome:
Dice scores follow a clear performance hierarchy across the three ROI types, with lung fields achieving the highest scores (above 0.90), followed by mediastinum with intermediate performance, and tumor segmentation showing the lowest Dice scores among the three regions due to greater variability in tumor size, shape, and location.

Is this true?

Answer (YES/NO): NO